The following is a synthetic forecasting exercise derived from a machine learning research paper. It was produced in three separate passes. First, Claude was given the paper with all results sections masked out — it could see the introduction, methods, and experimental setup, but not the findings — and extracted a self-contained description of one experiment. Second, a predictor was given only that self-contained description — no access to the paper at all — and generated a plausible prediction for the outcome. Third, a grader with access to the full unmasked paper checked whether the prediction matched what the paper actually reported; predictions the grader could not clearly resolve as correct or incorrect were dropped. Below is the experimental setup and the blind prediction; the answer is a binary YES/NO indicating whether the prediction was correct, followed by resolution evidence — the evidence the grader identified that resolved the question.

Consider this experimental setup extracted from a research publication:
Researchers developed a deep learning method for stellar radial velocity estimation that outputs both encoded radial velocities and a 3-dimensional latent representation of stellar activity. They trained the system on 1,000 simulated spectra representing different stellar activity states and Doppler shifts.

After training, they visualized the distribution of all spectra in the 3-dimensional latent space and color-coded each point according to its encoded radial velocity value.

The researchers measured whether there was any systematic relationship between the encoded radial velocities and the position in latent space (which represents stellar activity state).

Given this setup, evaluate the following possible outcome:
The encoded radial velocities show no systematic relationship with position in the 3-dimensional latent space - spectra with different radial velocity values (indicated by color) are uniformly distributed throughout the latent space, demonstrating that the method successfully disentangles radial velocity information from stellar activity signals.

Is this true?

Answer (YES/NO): NO